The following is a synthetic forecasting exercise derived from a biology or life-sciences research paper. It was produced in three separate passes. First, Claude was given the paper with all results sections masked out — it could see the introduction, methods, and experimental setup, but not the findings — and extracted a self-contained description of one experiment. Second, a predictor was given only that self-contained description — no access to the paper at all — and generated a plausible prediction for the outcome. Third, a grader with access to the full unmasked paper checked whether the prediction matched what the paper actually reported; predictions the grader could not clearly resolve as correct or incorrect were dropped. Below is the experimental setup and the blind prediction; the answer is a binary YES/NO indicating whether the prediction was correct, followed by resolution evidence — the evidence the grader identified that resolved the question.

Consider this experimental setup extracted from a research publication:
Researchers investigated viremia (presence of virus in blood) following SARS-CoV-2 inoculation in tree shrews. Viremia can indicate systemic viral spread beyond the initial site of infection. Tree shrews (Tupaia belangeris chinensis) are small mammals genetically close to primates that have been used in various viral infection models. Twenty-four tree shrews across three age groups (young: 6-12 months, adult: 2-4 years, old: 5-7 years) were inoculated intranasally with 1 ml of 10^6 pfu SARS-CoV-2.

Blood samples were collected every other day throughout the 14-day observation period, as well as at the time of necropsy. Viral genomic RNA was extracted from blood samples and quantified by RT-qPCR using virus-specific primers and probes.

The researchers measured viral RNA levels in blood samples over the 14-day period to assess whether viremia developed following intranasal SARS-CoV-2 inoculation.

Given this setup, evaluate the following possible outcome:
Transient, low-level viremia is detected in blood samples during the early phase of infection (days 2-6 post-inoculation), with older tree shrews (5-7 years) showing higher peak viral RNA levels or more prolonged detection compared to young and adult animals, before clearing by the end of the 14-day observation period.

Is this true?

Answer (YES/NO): NO